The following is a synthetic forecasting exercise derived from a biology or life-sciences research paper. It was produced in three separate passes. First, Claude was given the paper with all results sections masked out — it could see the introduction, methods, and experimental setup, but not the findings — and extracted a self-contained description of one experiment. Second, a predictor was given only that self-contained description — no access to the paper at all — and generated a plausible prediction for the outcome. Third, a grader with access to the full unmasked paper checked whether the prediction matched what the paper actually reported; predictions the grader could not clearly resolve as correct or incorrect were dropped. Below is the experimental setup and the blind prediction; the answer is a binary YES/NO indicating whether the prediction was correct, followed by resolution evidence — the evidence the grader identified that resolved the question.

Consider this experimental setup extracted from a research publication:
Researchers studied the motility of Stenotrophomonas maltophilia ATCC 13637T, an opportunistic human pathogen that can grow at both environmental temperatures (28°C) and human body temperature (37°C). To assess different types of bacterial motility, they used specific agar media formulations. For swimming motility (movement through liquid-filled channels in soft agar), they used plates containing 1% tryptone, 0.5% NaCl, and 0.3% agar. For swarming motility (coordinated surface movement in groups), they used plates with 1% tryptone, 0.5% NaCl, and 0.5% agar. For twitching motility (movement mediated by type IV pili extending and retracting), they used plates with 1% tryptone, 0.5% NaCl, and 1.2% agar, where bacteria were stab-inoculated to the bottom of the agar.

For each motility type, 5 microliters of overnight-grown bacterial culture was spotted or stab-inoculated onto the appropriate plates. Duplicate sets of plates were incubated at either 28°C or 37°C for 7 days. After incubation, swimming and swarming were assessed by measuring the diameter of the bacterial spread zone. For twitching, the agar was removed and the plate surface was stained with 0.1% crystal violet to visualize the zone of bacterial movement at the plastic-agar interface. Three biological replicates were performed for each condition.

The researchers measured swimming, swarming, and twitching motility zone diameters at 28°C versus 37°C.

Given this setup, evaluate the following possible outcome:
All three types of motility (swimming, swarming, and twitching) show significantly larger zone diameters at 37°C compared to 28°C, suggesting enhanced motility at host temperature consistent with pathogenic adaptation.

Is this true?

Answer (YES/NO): NO